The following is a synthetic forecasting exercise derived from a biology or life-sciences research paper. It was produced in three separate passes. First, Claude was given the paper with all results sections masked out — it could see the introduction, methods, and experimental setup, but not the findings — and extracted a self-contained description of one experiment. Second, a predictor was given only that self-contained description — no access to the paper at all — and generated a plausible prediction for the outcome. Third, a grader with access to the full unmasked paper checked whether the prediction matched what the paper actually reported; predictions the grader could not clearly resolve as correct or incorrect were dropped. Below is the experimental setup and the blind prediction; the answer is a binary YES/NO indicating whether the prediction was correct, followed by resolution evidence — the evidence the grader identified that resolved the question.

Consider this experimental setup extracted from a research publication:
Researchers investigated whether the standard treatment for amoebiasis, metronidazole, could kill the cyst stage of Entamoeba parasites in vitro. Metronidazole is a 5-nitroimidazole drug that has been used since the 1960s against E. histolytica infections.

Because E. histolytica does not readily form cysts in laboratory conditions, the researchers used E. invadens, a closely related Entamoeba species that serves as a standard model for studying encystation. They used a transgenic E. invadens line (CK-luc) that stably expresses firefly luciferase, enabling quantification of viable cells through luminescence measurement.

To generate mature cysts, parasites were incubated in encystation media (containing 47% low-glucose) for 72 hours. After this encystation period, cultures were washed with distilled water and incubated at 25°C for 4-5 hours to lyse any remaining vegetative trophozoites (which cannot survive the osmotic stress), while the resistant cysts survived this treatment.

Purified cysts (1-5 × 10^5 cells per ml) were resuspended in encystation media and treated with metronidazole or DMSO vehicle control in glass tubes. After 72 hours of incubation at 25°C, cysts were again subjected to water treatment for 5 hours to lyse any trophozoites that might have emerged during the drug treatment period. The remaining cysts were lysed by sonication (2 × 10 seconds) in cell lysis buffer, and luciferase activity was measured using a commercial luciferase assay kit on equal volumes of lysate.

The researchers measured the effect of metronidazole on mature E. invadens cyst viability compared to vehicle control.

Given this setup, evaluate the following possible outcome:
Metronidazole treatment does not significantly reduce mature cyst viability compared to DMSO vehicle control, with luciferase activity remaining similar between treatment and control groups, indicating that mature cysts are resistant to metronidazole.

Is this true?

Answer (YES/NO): YES